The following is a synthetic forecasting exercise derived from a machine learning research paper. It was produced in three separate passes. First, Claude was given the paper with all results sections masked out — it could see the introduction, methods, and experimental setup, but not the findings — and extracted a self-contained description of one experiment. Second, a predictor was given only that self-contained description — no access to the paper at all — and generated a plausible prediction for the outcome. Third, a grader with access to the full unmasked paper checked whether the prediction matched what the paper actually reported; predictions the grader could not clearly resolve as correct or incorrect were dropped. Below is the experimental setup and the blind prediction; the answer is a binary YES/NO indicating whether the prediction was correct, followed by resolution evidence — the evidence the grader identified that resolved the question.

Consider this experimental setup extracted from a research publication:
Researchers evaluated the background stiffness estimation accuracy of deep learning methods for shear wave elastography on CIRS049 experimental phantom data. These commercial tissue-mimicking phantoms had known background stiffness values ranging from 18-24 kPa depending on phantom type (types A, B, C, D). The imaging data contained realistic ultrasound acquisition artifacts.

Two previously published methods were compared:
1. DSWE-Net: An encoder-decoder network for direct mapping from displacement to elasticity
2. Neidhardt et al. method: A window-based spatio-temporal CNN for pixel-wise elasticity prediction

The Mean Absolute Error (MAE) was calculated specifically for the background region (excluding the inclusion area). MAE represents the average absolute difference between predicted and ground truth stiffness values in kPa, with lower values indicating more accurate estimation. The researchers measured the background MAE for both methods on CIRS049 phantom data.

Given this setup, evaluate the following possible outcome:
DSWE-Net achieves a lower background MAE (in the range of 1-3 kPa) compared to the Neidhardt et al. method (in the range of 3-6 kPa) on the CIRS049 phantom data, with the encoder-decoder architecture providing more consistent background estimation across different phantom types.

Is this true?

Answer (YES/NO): NO